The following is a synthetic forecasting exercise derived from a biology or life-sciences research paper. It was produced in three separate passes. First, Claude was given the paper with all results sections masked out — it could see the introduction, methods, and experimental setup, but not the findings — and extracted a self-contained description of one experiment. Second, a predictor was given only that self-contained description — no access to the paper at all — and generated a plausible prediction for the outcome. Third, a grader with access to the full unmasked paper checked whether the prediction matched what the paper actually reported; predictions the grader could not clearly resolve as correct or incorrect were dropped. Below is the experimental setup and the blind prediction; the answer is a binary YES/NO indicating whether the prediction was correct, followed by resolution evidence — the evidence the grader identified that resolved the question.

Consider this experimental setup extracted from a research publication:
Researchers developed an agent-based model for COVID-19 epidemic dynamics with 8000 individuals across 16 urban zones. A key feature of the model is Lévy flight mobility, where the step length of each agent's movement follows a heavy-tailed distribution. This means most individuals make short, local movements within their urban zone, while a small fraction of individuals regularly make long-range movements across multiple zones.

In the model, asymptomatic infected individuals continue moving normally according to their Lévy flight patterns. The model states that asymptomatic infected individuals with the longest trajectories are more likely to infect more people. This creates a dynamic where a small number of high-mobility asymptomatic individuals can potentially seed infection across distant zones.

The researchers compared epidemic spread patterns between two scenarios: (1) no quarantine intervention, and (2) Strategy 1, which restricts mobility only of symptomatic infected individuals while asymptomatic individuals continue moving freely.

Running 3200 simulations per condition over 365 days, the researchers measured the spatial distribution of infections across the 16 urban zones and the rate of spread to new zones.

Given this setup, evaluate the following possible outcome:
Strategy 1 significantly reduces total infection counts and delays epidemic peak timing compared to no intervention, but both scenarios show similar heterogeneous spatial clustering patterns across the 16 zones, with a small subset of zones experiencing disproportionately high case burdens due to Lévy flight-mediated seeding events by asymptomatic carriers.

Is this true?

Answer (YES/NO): NO